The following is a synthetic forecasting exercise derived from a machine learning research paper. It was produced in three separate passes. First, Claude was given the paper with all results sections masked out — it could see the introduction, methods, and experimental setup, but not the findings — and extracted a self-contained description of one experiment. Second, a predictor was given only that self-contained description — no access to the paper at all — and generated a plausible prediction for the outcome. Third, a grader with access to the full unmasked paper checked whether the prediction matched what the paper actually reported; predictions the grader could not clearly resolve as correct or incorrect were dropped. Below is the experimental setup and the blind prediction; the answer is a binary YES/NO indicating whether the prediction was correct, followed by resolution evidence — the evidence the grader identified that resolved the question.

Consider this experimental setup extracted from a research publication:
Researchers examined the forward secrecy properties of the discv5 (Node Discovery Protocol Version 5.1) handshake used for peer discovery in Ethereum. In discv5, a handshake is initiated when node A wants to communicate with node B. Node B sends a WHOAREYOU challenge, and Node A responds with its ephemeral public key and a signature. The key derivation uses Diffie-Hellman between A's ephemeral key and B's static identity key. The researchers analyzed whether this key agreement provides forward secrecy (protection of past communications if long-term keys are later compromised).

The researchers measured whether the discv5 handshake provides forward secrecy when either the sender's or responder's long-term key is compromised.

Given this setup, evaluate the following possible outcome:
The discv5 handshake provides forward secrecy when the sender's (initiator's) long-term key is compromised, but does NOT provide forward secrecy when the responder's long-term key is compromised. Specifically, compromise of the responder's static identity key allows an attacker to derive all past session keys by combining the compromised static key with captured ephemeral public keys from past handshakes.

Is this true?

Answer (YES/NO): YES